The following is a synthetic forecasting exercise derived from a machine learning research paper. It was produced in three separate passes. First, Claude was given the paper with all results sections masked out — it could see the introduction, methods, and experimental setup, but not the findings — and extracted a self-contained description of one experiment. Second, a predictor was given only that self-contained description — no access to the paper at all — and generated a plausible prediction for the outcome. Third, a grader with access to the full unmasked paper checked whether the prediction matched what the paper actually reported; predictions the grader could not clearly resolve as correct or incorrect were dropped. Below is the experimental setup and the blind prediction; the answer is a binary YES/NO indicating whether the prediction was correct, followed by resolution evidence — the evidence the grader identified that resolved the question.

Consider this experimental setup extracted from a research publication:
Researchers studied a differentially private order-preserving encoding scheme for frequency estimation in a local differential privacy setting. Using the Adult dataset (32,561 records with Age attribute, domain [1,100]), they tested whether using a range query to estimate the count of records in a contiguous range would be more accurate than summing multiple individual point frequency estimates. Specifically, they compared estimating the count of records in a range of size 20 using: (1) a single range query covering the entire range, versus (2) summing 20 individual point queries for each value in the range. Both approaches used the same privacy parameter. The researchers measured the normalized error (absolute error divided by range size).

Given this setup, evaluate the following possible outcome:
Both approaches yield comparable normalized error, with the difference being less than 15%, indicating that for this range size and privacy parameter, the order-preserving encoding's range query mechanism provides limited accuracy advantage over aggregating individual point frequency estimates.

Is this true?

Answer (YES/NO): NO